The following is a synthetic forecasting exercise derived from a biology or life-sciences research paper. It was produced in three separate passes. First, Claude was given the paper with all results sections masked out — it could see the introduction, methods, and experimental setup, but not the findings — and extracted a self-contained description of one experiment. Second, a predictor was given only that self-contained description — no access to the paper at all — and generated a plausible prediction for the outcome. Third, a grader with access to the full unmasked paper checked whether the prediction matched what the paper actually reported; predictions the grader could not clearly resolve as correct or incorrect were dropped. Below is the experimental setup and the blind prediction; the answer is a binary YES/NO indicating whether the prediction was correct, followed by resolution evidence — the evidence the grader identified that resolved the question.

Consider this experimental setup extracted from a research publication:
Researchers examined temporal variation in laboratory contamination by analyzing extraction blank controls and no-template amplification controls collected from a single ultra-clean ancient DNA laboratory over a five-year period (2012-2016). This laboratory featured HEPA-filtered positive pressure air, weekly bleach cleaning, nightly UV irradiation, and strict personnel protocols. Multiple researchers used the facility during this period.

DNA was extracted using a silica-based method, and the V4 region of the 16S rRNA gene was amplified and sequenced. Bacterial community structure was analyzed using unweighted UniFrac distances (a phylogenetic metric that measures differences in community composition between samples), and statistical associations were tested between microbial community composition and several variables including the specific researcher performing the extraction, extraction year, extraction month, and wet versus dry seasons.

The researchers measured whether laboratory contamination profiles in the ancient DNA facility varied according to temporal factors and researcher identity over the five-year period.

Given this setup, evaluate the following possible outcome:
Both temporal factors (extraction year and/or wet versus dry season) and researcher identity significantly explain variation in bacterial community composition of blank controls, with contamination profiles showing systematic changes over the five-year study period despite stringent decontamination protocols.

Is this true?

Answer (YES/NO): YES